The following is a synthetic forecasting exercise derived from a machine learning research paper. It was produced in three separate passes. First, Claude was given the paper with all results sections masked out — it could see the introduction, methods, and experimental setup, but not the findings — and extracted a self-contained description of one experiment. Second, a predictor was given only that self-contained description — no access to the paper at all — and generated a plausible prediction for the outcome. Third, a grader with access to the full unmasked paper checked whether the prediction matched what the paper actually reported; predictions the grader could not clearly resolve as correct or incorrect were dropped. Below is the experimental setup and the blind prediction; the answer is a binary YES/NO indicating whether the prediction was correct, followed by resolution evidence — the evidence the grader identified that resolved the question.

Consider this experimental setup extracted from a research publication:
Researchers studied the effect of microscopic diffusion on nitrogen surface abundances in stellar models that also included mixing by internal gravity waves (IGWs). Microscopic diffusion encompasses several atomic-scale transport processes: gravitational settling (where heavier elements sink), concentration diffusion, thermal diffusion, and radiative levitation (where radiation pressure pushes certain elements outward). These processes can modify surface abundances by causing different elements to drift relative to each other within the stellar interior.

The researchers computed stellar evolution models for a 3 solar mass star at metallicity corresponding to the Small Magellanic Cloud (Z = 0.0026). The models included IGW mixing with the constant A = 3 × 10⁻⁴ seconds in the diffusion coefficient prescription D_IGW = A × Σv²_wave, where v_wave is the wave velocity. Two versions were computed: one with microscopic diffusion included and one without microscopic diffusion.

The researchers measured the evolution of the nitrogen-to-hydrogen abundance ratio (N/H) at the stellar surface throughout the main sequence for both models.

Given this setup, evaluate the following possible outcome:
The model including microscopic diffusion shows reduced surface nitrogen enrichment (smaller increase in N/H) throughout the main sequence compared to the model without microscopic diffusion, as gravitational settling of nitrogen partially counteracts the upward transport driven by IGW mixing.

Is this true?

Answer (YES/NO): NO